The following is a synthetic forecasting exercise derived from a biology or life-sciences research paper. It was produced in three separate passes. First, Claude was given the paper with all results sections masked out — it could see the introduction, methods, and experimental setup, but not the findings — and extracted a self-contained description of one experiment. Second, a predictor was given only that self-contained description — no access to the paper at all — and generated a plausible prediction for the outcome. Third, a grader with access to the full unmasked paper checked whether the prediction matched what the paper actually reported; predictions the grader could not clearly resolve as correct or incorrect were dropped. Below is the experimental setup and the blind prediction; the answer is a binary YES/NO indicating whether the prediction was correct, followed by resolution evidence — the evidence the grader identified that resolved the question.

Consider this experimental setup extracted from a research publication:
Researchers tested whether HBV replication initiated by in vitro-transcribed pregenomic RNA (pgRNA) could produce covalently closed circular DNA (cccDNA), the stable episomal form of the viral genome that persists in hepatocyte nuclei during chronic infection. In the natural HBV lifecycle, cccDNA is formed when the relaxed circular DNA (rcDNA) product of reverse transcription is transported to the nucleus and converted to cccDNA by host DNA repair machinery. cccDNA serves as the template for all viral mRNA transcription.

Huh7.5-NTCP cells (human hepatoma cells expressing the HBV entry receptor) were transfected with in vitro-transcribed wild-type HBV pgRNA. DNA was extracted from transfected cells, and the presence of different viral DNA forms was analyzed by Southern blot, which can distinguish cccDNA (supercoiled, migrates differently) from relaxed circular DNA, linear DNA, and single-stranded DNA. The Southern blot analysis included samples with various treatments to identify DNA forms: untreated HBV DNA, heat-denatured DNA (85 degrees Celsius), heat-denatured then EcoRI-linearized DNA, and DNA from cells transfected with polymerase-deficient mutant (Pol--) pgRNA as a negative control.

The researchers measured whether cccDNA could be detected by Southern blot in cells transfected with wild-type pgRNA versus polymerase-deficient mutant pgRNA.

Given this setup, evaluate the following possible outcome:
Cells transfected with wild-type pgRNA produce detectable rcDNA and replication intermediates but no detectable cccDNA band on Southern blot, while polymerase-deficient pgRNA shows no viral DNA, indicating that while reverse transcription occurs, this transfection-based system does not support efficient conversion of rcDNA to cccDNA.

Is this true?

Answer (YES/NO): NO